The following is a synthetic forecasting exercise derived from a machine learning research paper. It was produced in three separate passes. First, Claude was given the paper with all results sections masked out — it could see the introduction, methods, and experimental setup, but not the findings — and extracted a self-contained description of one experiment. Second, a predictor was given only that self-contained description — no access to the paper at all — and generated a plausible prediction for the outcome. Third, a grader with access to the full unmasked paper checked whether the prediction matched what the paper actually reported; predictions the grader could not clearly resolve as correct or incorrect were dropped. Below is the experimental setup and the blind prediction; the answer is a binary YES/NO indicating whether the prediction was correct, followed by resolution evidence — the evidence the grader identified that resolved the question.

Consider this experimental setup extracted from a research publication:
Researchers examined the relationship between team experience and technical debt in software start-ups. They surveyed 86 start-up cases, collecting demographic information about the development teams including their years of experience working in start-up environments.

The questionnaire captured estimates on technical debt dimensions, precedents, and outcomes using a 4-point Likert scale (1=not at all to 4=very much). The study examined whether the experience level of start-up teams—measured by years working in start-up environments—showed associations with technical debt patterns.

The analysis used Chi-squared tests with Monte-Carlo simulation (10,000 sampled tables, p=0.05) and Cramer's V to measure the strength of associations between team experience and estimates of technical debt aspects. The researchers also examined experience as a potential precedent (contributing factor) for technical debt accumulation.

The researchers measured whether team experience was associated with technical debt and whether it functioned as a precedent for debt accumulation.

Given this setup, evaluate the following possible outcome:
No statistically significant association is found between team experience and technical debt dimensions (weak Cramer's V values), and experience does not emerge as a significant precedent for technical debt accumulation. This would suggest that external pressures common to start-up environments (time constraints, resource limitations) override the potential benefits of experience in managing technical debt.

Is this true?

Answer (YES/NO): NO